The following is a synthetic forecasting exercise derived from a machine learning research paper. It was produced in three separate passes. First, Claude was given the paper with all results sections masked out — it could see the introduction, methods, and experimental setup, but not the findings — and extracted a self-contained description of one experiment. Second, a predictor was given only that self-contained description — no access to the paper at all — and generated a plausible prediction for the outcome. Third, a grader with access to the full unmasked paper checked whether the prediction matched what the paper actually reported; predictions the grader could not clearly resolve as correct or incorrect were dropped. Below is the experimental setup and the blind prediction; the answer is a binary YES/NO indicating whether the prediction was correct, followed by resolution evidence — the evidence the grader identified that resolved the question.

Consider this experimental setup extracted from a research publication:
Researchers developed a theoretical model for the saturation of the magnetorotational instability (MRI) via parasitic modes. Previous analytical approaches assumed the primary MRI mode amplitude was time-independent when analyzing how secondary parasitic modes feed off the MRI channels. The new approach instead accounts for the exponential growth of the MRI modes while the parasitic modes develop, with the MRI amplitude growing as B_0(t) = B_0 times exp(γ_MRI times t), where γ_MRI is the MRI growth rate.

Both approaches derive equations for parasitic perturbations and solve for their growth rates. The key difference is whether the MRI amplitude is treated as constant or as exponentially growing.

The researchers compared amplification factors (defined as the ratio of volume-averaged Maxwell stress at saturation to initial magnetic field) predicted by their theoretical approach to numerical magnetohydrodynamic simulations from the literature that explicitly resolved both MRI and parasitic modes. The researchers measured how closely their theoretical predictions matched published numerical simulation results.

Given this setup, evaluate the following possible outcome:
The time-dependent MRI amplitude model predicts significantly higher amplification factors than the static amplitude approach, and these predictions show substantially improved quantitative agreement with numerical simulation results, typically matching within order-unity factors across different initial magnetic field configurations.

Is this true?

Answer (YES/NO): NO